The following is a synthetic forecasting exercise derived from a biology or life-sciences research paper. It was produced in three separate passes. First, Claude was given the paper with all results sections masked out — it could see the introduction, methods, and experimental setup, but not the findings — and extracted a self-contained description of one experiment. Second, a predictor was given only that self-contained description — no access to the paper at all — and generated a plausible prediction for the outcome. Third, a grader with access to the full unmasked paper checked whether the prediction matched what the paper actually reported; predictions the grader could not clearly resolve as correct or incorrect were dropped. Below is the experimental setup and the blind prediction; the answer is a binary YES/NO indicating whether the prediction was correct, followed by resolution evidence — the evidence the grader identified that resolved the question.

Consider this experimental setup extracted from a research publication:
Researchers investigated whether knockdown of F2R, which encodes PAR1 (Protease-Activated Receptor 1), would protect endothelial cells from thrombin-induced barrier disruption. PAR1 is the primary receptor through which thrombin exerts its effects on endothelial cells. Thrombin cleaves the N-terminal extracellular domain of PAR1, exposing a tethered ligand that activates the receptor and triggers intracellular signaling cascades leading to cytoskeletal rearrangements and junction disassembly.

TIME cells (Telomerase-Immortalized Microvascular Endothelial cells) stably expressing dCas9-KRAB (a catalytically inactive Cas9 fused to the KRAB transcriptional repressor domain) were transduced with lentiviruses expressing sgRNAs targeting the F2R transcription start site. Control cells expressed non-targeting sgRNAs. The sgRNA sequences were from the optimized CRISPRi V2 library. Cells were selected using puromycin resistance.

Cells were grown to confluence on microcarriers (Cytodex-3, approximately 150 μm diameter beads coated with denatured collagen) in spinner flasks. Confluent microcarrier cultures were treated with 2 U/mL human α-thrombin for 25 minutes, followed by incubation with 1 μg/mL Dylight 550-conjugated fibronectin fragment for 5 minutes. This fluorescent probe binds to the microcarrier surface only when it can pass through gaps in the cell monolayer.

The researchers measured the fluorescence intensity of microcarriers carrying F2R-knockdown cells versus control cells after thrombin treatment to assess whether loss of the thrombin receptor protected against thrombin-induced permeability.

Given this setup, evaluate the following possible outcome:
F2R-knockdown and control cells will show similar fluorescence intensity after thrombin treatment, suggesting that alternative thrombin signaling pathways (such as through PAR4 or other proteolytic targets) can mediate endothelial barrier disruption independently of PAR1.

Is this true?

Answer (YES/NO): NO